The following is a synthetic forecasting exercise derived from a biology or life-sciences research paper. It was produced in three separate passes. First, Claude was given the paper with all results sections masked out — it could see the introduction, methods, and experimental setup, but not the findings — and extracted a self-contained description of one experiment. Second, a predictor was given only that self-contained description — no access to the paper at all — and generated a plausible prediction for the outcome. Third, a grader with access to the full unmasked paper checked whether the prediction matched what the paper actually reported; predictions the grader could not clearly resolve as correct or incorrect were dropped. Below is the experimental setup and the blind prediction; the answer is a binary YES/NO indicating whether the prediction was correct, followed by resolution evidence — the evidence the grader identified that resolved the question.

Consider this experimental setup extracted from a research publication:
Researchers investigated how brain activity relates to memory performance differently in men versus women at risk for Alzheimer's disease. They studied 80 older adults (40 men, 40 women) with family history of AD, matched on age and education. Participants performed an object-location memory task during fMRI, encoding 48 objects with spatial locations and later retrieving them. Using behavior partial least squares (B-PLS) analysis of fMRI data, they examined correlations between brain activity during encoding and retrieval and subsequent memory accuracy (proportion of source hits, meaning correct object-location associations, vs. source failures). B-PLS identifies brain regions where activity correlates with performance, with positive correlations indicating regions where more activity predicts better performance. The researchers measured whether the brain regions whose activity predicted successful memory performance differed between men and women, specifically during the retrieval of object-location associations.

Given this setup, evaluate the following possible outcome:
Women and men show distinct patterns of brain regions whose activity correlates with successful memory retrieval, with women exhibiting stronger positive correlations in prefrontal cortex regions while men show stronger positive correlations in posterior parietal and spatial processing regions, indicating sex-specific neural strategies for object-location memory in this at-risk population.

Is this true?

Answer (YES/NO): NO